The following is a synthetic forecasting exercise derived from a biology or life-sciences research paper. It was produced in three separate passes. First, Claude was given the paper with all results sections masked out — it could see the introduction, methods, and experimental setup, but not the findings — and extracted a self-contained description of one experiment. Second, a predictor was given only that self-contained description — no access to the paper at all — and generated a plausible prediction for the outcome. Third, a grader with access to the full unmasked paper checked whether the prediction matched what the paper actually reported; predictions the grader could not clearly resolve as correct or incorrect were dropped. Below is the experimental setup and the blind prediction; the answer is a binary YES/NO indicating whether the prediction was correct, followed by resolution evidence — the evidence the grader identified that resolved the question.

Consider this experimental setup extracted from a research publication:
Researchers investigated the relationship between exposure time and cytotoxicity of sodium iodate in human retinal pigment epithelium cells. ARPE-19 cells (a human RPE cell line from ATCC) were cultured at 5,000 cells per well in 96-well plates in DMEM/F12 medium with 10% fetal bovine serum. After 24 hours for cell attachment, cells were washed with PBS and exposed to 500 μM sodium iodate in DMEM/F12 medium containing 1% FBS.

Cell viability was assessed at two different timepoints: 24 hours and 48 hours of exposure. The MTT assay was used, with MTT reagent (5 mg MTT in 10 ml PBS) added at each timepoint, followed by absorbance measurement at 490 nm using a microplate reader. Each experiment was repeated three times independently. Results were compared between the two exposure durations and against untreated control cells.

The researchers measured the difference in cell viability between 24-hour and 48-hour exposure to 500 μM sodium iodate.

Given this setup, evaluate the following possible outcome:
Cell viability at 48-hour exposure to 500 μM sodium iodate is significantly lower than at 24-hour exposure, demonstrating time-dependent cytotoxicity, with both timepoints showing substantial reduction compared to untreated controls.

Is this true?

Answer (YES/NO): YES